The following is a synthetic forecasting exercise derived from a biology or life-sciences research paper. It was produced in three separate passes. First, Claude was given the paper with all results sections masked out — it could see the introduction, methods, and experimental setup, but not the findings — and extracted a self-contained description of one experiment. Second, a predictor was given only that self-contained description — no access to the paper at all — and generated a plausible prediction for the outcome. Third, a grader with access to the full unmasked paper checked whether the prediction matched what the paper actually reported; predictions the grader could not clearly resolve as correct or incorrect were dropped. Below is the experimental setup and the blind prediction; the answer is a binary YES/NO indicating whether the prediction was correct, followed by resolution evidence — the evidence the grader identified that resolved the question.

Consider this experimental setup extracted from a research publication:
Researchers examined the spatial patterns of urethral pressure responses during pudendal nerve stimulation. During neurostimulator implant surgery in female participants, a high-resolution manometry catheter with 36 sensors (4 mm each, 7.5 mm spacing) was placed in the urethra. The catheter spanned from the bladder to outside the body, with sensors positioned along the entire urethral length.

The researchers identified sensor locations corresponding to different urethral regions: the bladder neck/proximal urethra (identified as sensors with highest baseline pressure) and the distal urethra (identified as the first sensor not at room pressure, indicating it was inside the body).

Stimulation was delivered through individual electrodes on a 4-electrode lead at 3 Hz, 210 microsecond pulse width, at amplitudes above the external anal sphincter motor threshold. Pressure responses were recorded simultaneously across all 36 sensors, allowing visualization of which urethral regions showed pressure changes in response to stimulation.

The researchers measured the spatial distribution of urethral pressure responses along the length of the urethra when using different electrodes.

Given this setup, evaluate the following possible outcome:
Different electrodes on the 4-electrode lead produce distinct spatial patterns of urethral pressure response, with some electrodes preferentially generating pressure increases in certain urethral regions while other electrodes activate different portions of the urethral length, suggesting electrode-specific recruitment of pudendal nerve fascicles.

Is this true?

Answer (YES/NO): YES